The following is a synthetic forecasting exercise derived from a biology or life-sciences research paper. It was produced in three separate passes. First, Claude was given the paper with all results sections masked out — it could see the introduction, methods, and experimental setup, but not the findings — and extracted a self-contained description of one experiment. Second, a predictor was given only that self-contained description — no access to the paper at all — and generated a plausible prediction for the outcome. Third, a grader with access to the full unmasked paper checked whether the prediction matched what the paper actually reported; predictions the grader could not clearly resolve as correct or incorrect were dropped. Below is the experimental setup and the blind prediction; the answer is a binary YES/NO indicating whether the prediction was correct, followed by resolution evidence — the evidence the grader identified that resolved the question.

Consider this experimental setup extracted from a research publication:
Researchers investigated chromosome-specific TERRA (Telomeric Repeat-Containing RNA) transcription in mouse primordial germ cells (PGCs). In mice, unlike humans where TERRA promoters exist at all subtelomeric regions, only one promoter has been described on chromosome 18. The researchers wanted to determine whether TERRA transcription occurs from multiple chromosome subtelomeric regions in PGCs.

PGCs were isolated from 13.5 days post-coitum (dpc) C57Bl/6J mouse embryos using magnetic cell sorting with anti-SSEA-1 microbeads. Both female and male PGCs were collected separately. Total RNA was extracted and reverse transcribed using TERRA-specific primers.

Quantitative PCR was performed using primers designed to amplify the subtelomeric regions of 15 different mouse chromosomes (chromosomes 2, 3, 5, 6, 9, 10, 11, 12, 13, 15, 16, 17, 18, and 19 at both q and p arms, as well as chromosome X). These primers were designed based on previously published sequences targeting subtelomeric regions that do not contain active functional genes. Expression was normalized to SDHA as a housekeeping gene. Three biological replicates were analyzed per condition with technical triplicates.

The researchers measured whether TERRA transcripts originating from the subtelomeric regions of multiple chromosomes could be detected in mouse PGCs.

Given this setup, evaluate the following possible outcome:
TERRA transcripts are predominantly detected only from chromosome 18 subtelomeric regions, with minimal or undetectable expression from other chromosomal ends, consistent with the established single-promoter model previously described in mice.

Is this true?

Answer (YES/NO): NO